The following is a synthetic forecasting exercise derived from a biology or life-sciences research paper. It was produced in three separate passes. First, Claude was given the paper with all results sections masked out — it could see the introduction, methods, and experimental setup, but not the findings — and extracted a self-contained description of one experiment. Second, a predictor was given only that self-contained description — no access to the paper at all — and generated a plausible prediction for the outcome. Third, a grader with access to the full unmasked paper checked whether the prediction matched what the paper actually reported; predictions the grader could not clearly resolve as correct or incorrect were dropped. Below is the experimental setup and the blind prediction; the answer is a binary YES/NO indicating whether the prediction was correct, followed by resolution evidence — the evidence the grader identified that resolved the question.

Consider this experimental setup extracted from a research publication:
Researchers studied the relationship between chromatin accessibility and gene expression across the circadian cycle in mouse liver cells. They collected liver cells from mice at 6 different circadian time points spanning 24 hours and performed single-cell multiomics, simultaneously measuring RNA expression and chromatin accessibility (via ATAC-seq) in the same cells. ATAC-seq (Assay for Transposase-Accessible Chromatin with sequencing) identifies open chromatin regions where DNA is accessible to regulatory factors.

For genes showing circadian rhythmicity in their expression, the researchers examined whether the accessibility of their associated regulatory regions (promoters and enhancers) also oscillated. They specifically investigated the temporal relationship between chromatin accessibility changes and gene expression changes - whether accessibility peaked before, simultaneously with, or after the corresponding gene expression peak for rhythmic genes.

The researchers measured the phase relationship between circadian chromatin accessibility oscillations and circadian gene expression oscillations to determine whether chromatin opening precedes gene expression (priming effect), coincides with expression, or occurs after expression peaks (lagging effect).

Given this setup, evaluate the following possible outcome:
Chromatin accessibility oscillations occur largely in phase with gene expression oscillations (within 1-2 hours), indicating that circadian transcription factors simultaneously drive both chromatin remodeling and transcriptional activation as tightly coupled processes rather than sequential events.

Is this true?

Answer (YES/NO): NO